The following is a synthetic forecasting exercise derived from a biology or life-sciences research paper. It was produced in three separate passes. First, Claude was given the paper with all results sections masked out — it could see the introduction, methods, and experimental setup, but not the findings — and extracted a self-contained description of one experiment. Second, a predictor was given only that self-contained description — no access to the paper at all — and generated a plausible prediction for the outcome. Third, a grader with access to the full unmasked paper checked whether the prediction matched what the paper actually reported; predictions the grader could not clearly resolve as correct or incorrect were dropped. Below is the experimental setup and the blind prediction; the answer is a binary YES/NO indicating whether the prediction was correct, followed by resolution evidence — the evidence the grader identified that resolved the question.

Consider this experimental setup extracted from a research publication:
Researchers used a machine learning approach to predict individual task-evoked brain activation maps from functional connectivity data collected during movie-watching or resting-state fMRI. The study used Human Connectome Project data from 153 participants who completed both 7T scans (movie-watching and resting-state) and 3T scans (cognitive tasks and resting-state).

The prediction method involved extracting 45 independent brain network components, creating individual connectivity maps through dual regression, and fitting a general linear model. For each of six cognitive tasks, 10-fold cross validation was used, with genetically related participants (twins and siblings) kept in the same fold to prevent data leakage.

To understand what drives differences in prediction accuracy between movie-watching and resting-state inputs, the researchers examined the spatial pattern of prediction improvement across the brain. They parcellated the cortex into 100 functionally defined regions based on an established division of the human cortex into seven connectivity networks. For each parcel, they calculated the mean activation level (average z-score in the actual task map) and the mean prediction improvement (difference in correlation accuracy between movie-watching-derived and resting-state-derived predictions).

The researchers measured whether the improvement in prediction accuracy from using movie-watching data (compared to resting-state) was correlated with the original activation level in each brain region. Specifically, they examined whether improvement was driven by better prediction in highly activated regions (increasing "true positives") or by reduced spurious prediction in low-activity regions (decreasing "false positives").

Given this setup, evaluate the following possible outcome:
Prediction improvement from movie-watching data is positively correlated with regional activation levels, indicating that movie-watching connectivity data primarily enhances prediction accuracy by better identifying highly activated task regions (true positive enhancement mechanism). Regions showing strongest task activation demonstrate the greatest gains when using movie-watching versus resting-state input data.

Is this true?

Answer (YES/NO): YES